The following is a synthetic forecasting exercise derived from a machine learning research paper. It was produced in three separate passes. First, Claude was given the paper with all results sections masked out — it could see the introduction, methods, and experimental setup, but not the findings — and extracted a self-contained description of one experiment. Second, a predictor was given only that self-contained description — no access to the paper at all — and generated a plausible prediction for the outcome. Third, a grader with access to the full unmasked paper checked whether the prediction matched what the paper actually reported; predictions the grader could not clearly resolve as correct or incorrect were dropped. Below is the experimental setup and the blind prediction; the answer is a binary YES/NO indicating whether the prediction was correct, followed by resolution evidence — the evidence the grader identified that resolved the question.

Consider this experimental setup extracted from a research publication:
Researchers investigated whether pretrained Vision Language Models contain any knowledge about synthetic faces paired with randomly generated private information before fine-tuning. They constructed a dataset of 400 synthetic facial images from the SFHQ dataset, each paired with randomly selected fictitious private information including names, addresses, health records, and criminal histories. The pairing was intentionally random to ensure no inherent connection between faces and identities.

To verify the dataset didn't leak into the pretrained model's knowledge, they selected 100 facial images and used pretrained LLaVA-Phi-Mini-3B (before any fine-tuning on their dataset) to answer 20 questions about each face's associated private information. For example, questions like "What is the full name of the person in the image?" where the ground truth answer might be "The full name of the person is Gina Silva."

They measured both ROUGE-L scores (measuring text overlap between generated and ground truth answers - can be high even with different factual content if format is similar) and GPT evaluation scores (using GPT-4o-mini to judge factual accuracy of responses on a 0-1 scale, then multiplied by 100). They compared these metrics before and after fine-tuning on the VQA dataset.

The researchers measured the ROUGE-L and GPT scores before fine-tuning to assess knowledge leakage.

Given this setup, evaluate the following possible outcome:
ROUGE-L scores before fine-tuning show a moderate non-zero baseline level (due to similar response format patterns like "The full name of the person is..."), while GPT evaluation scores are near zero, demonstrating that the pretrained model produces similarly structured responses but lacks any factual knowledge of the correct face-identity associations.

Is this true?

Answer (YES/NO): NO